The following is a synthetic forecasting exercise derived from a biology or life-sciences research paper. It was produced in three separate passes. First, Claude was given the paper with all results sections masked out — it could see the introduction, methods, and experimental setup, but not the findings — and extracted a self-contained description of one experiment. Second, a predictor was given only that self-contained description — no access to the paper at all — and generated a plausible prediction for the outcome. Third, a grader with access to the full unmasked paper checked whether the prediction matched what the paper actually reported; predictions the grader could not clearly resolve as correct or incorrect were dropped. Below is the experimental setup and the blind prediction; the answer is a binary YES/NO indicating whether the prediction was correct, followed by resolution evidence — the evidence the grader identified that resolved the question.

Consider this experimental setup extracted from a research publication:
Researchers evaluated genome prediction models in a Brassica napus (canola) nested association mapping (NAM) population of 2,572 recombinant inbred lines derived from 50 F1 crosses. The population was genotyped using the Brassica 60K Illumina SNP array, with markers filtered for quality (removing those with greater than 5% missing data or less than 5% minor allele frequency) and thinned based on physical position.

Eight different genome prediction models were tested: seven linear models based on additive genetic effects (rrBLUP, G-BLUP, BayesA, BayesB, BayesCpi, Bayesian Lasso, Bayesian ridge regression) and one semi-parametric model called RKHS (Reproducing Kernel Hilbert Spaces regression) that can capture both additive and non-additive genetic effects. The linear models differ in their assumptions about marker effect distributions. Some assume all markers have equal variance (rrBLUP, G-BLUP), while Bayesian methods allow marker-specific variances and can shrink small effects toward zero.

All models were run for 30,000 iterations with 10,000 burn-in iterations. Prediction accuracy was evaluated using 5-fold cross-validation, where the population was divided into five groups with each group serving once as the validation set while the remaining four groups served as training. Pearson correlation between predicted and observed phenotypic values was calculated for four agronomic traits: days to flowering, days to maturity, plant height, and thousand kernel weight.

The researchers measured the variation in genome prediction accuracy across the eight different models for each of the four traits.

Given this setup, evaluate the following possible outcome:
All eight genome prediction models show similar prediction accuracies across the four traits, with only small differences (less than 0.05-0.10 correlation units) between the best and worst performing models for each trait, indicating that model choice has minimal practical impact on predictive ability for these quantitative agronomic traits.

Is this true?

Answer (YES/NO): YES